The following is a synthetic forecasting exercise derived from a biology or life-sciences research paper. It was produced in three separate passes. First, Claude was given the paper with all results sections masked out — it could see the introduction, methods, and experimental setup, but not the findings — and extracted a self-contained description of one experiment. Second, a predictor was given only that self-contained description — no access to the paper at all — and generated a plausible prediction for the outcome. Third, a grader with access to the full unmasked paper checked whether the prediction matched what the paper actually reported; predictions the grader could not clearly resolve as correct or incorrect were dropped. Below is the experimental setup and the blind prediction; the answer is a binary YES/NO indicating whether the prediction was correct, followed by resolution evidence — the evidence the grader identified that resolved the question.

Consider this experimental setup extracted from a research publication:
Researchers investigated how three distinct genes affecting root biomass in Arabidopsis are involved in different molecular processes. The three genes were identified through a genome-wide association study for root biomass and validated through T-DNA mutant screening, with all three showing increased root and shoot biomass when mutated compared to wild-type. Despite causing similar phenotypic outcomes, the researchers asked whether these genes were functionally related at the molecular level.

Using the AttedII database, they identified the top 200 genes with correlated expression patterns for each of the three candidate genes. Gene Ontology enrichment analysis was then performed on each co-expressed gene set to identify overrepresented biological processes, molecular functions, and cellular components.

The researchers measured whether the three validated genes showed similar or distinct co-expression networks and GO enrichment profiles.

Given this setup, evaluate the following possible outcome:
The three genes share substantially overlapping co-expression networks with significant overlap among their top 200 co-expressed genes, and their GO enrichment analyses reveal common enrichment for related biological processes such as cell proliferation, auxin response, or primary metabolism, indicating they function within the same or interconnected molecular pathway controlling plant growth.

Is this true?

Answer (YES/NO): NO